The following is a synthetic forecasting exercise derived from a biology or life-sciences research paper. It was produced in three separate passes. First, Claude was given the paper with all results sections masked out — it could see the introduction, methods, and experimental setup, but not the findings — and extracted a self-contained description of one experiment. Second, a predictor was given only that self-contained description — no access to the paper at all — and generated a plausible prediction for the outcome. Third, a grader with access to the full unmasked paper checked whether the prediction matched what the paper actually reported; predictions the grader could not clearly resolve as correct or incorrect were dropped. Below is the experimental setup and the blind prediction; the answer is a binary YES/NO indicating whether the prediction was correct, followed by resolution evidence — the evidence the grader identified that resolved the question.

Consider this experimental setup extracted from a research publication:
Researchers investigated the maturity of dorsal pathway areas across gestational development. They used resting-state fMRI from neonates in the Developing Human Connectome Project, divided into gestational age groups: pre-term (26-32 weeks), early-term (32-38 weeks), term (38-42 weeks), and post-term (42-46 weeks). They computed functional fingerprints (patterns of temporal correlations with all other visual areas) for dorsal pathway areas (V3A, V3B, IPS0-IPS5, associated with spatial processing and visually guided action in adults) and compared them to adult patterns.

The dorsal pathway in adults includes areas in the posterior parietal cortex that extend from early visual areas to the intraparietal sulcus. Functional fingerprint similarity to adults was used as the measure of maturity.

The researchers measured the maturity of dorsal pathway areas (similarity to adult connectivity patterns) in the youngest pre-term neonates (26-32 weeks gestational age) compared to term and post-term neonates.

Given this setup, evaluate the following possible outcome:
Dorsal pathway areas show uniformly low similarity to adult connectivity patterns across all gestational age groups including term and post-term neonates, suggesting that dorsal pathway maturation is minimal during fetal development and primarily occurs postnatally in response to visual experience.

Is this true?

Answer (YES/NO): NO